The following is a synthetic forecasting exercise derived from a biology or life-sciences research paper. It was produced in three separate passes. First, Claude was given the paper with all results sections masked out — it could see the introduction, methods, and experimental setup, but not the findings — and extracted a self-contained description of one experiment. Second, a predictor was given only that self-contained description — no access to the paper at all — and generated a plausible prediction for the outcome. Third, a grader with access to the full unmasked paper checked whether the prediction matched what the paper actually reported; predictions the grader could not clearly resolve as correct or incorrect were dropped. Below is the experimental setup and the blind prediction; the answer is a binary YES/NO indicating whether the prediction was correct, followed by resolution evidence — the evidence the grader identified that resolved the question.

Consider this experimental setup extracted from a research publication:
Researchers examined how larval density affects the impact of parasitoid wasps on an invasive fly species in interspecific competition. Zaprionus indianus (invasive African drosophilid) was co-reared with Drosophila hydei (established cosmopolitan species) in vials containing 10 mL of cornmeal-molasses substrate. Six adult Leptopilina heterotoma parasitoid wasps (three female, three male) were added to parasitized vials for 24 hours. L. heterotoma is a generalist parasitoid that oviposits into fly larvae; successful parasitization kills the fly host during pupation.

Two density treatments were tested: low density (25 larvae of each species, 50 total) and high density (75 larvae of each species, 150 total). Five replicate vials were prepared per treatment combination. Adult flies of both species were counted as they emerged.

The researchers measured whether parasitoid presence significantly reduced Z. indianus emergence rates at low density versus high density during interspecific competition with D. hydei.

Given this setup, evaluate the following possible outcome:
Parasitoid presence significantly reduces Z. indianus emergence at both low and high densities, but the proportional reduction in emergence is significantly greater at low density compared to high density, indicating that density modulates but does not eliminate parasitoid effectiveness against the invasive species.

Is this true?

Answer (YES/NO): NO